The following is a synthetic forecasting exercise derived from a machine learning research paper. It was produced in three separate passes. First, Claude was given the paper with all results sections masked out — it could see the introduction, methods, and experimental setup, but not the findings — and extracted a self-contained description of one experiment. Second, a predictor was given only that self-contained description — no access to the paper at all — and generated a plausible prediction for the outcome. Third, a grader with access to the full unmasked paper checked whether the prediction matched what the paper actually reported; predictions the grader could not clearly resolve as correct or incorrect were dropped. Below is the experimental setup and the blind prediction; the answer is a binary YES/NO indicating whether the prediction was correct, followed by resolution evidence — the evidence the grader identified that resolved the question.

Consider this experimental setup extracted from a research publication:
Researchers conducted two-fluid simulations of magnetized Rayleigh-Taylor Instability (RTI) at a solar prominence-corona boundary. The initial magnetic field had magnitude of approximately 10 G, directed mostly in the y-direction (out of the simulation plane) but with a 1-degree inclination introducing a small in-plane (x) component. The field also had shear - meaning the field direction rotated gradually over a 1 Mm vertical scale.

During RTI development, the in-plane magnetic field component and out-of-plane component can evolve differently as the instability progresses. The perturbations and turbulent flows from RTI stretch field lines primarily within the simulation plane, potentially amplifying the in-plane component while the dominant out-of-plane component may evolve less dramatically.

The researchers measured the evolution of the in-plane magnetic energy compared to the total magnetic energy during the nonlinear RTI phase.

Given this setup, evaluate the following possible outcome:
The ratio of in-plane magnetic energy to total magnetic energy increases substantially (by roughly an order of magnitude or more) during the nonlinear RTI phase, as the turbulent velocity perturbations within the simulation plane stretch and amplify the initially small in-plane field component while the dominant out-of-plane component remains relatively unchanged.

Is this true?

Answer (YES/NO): YES